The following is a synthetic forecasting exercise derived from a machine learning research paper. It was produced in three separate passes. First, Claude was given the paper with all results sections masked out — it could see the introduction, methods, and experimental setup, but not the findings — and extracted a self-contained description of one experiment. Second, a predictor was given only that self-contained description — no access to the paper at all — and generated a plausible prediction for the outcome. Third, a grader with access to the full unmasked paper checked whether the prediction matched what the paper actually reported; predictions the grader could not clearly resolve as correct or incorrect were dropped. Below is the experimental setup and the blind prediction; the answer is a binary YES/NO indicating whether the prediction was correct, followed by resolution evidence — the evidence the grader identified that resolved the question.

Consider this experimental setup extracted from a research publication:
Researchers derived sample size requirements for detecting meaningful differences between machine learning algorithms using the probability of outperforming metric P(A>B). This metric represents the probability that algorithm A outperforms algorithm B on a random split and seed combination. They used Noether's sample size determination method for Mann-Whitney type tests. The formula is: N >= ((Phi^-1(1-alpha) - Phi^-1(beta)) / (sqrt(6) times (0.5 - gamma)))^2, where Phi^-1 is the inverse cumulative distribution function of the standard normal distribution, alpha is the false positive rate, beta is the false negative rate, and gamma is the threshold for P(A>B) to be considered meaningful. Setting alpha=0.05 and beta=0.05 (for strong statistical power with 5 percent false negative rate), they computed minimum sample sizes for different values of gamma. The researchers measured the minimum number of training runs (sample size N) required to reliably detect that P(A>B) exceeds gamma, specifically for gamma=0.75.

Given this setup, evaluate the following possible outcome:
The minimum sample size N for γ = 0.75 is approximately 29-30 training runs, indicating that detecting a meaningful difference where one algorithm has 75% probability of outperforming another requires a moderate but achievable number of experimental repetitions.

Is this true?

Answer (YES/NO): YES